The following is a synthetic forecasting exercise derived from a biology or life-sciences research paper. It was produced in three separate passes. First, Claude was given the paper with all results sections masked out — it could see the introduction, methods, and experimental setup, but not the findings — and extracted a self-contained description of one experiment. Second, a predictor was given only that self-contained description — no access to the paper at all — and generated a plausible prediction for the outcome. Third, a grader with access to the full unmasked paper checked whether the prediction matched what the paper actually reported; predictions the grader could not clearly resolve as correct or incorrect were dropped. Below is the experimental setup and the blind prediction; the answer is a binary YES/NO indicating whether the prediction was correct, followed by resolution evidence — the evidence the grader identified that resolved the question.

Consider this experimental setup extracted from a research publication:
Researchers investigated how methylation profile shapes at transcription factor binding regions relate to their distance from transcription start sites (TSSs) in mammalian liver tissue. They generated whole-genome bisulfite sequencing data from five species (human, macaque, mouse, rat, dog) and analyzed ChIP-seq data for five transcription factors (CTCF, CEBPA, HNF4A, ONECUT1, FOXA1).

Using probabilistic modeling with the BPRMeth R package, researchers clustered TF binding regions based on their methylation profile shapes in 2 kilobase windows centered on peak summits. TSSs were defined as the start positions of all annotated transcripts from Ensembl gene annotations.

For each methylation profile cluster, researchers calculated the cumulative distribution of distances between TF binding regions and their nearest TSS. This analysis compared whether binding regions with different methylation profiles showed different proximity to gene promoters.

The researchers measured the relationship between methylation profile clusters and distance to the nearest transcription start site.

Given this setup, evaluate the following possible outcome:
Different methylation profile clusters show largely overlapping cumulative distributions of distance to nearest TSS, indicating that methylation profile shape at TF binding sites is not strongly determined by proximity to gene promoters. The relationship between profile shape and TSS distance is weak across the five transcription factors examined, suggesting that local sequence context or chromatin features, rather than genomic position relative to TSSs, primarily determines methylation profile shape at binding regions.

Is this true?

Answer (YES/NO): NO